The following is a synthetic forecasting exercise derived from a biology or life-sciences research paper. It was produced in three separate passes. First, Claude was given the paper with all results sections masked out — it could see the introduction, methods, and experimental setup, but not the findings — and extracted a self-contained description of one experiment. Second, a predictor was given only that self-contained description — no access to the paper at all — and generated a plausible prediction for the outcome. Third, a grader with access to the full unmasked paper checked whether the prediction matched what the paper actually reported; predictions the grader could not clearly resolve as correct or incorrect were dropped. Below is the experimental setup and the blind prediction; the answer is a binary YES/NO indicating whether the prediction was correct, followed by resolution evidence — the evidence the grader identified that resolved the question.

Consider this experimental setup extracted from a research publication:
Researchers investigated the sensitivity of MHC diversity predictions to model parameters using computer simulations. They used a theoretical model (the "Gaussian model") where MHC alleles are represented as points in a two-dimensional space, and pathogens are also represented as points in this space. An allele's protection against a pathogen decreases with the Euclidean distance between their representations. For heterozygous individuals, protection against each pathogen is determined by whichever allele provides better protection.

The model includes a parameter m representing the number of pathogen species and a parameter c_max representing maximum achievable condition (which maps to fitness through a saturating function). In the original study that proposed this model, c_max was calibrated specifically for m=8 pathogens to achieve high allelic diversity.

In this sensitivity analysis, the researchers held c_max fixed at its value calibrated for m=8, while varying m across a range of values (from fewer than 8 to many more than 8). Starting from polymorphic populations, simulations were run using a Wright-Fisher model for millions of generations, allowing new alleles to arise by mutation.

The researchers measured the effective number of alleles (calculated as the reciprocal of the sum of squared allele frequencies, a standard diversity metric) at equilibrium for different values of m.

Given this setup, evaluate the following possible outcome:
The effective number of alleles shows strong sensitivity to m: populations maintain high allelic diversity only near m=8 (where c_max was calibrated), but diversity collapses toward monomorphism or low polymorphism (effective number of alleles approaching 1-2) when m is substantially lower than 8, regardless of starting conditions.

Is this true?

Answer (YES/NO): NO